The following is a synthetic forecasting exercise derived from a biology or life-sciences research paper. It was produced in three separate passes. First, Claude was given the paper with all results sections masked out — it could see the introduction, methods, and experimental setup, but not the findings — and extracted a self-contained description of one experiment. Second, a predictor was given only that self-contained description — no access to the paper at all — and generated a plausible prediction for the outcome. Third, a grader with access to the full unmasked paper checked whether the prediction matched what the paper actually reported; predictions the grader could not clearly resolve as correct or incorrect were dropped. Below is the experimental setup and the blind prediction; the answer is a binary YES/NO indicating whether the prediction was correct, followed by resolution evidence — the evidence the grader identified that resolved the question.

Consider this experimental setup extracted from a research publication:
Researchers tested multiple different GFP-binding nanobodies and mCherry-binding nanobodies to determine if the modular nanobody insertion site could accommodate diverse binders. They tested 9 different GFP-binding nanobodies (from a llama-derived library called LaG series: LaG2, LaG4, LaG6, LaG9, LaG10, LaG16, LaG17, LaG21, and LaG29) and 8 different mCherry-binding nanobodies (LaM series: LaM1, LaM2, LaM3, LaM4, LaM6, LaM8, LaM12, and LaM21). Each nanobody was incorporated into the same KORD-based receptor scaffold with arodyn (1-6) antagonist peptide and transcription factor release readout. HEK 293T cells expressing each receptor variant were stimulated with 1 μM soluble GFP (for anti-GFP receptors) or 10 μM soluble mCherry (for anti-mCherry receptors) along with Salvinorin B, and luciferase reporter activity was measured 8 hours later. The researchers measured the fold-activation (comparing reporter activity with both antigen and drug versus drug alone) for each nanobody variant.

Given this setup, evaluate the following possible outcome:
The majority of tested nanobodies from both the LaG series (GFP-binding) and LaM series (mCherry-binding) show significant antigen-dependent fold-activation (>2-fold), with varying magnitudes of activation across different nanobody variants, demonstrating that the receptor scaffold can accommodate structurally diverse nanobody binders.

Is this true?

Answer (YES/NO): YES